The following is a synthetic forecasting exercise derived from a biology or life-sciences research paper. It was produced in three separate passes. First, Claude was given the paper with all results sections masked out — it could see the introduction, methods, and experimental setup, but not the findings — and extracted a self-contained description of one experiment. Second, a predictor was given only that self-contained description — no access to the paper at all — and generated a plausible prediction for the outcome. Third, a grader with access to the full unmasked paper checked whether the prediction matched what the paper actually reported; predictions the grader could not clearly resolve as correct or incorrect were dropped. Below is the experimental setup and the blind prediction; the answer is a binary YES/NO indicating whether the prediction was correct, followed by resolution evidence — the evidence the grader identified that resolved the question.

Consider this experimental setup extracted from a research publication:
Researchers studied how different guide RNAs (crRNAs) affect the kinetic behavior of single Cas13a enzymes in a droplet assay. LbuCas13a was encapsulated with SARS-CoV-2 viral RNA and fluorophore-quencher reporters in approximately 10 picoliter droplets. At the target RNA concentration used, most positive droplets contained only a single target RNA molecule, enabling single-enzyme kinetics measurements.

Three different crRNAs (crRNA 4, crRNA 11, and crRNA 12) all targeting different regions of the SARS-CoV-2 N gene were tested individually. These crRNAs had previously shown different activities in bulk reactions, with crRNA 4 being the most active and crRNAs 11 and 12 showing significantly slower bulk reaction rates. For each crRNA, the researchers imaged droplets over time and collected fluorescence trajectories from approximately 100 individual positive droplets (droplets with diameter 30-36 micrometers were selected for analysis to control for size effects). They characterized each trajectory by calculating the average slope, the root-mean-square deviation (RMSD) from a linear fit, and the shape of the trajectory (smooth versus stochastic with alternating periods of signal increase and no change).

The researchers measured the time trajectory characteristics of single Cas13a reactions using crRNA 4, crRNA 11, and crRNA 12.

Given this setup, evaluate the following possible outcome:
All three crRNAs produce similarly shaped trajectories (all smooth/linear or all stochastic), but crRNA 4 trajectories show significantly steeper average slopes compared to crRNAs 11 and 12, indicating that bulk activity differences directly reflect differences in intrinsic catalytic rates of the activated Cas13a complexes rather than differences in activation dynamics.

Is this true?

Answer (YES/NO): NO